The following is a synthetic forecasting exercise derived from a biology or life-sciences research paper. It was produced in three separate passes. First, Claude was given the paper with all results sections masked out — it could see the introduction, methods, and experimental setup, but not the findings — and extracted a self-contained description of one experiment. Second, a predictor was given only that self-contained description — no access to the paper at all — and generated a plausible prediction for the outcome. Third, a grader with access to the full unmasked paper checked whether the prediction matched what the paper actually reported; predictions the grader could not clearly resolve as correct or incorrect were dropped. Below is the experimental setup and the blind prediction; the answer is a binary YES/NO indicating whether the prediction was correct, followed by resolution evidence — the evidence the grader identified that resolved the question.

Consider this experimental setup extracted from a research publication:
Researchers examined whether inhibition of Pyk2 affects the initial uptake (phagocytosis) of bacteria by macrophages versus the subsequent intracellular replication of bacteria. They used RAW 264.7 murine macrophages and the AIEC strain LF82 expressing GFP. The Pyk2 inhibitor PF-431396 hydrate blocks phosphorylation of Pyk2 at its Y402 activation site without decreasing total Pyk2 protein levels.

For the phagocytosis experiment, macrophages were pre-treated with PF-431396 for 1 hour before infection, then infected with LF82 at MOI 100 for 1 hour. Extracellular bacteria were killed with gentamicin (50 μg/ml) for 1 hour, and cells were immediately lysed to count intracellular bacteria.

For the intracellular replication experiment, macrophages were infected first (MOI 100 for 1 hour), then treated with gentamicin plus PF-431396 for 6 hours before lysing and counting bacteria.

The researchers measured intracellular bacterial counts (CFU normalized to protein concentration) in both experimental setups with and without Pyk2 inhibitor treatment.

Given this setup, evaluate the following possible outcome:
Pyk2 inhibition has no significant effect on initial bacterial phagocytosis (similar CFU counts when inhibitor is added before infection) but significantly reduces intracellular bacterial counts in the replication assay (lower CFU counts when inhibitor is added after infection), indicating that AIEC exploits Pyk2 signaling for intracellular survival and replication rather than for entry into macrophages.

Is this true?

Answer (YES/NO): NO